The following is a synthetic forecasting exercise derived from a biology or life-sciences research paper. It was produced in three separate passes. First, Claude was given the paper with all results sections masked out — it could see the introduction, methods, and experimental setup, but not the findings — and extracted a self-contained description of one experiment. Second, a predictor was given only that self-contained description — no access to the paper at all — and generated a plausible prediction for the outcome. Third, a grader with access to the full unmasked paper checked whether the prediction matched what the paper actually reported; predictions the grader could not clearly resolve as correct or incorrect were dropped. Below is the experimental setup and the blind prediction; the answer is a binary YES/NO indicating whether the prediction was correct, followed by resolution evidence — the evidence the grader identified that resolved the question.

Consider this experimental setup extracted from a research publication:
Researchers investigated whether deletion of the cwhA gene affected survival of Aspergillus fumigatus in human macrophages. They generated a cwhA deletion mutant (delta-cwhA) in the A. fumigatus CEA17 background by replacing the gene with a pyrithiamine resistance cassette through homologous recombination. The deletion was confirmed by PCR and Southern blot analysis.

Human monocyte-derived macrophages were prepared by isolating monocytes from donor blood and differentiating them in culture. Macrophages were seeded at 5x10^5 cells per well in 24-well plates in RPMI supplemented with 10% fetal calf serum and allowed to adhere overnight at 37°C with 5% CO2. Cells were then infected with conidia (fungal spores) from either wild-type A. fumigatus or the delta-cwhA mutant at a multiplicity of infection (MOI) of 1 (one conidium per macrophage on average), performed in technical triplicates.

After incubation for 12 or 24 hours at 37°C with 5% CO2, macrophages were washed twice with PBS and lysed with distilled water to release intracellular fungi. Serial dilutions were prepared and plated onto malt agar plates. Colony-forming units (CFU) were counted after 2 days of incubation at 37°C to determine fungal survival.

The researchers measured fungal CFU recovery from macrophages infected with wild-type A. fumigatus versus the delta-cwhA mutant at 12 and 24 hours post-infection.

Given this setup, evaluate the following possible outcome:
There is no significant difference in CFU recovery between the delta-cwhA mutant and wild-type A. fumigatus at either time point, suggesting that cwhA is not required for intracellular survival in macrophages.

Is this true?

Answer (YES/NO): YES